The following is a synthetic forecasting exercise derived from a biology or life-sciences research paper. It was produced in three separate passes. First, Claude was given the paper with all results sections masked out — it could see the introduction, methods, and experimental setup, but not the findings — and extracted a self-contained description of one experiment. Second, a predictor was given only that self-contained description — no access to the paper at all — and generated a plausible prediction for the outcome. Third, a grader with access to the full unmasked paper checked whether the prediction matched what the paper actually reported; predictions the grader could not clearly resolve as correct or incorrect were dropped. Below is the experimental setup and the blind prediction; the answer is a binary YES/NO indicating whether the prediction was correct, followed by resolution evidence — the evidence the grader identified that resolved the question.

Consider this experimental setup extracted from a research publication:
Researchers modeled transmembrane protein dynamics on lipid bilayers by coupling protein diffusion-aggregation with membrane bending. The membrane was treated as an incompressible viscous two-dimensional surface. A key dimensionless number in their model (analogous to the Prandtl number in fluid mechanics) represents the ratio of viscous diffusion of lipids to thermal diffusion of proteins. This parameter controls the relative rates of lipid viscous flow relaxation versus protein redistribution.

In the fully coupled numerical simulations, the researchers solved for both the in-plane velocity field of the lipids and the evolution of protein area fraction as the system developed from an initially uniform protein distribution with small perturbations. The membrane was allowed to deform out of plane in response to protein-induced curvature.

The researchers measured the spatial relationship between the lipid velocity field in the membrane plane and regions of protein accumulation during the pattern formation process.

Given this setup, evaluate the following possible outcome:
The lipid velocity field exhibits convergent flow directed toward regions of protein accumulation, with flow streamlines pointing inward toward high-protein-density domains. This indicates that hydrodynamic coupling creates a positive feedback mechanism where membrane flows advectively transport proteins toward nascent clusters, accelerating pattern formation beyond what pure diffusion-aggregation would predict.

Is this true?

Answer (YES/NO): NO